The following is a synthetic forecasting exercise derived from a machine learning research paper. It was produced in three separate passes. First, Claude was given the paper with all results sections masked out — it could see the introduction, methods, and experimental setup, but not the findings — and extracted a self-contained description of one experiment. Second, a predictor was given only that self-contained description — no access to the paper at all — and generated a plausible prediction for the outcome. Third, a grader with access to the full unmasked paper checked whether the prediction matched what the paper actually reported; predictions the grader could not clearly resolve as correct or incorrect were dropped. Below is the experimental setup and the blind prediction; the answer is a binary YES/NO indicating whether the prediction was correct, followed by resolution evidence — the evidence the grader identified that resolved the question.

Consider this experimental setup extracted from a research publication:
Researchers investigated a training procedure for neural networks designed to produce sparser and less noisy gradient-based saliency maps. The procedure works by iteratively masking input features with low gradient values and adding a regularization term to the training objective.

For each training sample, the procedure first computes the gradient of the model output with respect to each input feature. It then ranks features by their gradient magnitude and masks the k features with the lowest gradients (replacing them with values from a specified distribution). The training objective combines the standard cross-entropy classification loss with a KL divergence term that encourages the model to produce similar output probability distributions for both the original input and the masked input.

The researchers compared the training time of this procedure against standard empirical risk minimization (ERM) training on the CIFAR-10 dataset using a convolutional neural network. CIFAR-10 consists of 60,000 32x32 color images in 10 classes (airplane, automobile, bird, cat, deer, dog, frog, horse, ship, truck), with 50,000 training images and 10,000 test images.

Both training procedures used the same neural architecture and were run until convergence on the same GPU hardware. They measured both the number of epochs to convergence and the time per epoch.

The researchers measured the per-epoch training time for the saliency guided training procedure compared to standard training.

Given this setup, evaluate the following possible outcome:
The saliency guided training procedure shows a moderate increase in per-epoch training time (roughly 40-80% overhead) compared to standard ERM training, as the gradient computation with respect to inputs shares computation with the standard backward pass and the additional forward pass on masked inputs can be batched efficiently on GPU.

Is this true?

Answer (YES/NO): NO